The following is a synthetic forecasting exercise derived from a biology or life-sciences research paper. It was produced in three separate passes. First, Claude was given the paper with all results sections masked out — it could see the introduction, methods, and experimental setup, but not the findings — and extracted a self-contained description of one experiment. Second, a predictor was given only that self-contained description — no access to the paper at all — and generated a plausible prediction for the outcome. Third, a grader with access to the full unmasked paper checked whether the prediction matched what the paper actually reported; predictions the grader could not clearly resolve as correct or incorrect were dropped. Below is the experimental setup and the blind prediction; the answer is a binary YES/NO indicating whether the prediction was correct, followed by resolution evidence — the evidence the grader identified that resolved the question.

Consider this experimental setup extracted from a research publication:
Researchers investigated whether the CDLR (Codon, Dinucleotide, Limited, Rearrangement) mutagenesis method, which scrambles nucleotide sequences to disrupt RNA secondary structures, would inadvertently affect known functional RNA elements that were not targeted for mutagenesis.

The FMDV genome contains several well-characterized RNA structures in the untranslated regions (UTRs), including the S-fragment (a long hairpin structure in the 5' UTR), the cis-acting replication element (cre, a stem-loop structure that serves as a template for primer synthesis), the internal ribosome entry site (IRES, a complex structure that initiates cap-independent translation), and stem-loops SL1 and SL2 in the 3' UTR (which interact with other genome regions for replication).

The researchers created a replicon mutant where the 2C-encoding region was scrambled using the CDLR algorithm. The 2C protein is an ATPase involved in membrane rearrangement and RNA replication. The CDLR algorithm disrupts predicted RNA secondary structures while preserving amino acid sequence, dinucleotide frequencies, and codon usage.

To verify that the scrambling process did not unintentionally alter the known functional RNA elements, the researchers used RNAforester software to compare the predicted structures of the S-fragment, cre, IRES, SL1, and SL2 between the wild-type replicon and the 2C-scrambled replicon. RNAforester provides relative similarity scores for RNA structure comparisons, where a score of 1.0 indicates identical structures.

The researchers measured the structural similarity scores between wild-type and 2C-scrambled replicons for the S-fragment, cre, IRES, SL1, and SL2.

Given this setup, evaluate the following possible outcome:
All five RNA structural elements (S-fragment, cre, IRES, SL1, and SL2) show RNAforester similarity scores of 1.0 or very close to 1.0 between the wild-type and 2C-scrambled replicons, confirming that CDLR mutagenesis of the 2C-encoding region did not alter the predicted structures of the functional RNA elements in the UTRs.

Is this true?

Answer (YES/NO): NO